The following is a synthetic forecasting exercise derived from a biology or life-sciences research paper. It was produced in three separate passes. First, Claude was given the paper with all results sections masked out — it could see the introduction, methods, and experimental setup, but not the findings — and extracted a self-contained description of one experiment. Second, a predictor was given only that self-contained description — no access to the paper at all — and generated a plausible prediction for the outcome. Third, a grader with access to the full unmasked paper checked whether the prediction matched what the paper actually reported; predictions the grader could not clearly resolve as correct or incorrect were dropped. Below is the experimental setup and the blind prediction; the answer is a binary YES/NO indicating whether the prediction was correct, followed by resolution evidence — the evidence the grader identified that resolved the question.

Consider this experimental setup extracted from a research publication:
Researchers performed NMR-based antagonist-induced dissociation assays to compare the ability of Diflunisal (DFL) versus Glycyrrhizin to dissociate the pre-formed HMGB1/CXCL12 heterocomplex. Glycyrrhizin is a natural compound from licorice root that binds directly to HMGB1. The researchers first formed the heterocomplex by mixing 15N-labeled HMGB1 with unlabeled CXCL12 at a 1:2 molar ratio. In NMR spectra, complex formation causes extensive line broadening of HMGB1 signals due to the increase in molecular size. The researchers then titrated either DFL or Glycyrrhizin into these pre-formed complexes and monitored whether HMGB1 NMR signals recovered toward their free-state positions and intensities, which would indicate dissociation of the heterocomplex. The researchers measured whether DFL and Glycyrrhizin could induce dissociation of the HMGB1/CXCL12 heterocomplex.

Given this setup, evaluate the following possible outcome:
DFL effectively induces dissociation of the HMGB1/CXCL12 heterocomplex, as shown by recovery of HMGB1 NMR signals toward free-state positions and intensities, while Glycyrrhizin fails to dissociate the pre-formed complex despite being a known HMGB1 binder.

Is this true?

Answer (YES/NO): NO